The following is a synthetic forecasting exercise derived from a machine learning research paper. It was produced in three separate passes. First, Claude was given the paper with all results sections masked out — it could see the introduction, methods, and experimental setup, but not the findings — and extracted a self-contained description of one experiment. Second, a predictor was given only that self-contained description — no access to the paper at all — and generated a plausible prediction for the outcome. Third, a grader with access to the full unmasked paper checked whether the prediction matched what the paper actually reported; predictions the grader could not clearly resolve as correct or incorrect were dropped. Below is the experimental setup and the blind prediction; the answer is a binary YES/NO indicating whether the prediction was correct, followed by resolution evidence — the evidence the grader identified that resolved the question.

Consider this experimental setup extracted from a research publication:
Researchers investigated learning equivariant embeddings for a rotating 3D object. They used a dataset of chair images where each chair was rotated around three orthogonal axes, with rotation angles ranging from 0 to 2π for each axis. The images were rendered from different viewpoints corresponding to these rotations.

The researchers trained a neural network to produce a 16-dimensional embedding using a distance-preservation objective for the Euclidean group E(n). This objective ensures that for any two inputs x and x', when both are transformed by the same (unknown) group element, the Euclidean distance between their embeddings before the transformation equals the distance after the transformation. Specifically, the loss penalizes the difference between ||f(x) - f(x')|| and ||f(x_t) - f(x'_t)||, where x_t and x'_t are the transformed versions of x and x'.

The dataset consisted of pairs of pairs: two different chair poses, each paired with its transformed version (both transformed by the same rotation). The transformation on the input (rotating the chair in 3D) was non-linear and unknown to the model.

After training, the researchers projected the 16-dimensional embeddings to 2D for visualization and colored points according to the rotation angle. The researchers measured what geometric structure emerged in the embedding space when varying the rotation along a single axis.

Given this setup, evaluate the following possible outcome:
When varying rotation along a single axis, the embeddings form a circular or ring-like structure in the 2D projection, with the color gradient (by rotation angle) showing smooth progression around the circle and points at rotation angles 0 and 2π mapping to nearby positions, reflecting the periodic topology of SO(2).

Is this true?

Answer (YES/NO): YES